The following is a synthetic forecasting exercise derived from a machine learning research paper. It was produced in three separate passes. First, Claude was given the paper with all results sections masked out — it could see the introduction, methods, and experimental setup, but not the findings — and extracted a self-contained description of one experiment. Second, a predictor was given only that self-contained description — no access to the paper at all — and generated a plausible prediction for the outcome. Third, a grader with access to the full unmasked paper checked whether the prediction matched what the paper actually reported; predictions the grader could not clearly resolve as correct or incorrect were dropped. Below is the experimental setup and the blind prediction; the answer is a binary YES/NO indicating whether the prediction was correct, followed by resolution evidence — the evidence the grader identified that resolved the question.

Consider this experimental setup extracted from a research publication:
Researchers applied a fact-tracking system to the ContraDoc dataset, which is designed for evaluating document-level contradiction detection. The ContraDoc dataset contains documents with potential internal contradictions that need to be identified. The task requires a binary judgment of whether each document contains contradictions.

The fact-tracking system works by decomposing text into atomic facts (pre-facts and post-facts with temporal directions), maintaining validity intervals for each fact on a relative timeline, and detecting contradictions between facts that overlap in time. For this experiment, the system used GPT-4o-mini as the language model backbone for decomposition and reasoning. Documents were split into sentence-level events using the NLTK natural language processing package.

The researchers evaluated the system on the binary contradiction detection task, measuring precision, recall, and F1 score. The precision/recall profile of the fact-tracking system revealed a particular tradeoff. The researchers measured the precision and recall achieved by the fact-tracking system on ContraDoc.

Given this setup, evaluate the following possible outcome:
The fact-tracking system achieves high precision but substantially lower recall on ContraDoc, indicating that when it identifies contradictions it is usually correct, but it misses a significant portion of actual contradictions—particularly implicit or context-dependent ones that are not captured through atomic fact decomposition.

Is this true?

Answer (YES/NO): NO